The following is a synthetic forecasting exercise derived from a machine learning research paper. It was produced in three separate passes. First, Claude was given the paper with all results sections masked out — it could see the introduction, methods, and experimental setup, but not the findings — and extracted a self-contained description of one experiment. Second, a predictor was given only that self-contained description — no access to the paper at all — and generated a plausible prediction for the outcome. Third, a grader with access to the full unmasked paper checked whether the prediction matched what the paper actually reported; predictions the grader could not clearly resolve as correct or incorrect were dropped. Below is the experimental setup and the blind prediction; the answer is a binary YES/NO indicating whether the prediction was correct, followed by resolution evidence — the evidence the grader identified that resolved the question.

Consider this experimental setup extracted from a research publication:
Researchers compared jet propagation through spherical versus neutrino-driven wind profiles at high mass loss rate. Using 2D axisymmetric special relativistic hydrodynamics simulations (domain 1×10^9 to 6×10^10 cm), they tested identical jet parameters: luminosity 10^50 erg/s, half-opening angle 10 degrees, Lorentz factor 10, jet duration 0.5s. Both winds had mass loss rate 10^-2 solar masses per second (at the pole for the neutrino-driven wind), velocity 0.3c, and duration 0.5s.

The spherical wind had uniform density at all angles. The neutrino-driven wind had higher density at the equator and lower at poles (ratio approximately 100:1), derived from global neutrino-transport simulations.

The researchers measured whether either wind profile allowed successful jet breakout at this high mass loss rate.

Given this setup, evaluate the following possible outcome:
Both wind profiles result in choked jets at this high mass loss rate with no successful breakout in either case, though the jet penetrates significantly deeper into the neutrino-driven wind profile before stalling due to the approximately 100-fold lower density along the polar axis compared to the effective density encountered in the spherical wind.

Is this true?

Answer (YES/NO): NO